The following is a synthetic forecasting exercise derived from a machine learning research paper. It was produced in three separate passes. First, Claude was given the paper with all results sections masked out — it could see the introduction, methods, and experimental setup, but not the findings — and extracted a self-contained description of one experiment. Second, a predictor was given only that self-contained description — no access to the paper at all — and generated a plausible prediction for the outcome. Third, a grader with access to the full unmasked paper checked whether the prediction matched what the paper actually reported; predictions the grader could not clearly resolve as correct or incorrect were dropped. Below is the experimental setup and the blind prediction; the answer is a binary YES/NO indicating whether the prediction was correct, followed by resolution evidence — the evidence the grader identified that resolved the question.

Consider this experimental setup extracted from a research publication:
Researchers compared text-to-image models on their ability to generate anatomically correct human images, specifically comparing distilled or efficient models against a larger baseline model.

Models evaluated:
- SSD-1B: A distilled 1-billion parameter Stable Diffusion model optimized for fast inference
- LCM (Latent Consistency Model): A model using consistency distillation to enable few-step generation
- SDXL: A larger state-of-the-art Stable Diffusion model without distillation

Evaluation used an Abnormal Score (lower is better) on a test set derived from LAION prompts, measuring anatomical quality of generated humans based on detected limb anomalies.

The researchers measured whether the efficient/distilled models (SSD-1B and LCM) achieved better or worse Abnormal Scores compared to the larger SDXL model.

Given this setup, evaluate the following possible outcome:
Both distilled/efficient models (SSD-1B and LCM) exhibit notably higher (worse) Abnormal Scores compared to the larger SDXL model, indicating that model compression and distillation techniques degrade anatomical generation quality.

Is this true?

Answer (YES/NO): NO